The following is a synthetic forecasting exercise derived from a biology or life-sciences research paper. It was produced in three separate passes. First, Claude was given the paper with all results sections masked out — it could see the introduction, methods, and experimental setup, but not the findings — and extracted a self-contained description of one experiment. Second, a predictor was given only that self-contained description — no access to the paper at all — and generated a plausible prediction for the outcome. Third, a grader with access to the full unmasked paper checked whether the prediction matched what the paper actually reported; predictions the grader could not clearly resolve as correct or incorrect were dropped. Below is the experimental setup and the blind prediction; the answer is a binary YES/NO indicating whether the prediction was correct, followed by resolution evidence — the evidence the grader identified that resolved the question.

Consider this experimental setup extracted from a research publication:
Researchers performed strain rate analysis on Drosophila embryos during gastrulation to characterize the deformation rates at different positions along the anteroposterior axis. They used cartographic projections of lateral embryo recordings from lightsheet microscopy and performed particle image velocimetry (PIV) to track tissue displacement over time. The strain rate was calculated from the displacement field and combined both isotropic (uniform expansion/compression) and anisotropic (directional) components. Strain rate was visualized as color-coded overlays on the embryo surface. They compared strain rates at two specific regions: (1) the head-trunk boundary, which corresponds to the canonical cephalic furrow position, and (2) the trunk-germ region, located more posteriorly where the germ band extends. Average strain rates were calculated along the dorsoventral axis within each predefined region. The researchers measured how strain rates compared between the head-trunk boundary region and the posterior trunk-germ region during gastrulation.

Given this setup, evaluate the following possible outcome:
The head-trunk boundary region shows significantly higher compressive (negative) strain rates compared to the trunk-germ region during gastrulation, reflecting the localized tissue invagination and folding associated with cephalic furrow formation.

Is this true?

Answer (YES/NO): NO